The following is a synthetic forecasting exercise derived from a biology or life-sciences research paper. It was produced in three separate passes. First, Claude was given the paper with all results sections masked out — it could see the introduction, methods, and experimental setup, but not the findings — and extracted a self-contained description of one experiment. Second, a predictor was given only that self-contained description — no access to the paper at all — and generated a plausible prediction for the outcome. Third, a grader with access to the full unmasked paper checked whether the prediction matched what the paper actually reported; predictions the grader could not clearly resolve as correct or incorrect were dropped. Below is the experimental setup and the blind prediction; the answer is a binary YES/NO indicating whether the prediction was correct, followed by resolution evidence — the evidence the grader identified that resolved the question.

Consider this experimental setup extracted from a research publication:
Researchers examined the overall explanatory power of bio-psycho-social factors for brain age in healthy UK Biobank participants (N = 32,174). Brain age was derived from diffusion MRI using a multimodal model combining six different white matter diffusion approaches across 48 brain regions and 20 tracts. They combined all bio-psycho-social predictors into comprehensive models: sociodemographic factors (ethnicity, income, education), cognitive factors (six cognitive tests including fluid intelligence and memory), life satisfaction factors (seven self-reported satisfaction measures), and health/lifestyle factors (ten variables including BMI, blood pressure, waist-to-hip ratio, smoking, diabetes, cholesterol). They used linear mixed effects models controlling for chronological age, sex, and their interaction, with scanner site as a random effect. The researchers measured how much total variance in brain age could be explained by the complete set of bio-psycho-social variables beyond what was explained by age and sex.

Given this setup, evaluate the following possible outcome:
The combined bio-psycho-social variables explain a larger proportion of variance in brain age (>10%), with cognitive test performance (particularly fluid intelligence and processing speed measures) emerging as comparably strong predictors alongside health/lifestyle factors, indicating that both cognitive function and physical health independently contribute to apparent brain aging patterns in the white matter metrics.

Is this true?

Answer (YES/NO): NO